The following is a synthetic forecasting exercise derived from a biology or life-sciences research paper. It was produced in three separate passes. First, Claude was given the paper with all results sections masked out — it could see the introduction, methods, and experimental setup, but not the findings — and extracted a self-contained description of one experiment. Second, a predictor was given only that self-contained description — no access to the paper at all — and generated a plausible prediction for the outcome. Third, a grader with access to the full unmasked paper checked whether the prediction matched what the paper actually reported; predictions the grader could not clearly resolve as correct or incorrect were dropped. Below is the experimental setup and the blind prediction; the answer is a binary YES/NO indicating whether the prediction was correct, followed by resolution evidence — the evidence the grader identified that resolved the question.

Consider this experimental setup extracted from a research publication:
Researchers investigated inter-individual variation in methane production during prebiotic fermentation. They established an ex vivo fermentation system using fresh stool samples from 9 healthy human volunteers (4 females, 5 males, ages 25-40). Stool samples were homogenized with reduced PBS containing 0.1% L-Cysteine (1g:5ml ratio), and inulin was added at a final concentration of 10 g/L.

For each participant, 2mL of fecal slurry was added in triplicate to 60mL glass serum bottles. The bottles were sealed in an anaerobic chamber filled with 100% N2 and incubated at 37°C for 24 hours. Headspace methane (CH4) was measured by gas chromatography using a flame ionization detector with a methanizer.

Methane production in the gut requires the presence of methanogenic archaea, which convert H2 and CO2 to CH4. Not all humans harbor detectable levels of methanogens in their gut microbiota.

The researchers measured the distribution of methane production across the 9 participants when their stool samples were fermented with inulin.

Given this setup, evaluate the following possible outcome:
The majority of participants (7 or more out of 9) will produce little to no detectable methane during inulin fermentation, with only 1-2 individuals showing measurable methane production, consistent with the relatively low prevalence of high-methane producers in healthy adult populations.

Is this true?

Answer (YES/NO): YES